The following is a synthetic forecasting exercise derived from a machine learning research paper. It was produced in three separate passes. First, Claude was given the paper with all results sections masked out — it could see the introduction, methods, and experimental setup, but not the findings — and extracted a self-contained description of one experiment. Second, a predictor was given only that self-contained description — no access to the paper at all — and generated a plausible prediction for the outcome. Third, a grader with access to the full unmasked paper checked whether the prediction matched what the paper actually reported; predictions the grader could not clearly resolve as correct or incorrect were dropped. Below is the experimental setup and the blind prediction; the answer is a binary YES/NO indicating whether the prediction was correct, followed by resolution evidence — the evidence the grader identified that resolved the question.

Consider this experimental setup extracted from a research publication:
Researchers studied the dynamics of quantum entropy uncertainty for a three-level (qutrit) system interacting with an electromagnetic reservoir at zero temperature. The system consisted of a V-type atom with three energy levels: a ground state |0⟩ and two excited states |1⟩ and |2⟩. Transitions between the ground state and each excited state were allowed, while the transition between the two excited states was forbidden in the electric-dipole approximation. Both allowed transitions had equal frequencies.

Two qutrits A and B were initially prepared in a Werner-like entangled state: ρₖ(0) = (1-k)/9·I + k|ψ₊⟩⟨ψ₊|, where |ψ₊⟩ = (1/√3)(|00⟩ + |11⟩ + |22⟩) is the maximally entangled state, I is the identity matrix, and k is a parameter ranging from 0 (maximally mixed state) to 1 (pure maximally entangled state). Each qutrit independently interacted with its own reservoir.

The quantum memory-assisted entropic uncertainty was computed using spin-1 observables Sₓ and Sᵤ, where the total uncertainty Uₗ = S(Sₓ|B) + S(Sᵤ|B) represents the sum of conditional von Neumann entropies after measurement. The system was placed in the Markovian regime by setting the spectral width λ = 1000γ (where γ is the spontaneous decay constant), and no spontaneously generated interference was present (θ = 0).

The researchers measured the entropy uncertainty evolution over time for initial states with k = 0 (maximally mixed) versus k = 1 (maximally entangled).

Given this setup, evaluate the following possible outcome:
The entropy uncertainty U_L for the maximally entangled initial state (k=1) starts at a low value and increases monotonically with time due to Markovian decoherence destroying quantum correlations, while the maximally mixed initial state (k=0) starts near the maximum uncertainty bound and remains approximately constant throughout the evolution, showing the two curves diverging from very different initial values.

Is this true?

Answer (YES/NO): NO